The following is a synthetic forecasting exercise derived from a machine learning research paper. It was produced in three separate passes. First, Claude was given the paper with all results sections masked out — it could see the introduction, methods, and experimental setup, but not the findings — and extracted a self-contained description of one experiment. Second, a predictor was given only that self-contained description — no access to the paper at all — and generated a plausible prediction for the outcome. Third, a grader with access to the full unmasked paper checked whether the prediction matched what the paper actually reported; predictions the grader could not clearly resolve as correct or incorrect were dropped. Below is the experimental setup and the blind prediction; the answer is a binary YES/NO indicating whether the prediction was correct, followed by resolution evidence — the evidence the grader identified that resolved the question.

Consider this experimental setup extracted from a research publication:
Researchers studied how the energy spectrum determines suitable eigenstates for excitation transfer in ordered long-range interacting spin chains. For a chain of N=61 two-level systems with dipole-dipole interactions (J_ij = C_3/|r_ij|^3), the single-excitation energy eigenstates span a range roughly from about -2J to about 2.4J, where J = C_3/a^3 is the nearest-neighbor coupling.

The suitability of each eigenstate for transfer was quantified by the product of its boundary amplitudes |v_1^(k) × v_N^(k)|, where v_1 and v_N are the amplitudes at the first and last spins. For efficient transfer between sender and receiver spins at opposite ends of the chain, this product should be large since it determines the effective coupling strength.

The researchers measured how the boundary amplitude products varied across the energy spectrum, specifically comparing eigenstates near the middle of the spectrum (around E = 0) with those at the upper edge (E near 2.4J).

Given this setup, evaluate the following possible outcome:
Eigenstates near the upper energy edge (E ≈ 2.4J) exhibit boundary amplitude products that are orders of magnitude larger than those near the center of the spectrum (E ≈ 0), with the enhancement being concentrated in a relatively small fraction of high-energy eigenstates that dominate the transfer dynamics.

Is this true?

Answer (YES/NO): NO